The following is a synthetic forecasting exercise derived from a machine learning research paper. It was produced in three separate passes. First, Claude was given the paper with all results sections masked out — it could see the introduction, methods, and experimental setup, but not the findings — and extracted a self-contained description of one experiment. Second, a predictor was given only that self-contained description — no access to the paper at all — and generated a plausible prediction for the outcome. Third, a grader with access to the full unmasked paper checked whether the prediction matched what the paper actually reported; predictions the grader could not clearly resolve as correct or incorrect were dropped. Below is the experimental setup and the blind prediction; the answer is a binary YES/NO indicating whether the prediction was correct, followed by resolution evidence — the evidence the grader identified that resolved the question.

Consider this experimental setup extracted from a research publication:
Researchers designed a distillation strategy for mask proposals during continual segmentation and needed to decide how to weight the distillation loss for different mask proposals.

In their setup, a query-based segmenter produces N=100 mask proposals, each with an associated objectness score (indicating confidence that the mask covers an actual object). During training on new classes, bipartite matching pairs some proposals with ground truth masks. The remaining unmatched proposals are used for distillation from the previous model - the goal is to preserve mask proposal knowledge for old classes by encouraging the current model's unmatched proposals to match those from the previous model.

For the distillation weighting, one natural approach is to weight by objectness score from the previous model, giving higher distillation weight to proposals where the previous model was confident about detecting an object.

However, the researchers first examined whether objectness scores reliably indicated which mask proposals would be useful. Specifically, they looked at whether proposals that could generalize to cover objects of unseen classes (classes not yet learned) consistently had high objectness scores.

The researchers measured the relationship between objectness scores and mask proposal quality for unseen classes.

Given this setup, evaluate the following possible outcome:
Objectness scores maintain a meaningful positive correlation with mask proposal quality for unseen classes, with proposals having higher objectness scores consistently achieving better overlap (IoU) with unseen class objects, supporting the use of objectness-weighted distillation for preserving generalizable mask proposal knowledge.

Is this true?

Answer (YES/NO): NO